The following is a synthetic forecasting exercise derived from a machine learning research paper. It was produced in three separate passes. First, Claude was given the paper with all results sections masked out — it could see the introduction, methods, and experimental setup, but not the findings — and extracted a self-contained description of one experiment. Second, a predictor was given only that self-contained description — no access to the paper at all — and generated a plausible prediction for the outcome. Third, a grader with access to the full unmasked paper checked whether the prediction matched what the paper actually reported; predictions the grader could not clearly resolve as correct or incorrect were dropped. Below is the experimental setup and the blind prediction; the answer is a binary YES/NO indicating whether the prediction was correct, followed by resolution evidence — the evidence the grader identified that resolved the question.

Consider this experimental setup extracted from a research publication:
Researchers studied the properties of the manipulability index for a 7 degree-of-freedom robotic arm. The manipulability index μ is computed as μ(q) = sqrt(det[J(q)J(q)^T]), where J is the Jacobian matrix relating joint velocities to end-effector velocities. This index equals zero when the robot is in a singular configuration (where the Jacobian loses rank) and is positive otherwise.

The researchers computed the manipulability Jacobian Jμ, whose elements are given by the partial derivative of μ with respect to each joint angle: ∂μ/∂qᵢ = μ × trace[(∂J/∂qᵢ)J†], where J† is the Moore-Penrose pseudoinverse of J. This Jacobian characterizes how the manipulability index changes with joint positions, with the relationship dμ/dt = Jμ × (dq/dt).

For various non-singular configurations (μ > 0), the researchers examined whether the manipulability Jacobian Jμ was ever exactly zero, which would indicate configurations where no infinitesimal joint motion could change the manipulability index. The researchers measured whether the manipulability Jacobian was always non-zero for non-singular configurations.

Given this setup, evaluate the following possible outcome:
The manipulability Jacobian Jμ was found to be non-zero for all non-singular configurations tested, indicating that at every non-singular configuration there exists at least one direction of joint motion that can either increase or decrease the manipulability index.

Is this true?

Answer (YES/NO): YES